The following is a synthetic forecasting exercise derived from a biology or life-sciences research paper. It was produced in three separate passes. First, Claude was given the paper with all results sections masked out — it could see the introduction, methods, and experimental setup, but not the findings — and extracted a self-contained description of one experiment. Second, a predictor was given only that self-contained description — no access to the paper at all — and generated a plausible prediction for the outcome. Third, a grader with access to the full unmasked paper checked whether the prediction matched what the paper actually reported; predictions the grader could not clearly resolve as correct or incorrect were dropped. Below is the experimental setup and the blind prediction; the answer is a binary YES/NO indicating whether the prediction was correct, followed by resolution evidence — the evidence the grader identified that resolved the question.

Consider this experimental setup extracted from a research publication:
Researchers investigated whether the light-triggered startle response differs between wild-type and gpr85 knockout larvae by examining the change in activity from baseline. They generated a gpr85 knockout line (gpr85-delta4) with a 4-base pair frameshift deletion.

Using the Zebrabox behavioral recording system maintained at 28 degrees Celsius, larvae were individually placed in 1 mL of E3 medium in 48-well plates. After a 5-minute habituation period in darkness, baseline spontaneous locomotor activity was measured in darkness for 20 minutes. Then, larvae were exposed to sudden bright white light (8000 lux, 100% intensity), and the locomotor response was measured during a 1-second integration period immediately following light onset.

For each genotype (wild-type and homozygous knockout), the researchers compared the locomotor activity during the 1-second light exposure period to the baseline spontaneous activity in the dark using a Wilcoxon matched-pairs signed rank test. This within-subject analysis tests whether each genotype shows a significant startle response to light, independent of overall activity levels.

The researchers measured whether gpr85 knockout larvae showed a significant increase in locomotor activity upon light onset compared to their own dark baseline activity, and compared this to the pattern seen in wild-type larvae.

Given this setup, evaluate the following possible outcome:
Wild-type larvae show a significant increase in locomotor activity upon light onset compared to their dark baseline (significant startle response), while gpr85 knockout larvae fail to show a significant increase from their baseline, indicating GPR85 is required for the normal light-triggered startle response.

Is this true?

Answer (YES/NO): NO